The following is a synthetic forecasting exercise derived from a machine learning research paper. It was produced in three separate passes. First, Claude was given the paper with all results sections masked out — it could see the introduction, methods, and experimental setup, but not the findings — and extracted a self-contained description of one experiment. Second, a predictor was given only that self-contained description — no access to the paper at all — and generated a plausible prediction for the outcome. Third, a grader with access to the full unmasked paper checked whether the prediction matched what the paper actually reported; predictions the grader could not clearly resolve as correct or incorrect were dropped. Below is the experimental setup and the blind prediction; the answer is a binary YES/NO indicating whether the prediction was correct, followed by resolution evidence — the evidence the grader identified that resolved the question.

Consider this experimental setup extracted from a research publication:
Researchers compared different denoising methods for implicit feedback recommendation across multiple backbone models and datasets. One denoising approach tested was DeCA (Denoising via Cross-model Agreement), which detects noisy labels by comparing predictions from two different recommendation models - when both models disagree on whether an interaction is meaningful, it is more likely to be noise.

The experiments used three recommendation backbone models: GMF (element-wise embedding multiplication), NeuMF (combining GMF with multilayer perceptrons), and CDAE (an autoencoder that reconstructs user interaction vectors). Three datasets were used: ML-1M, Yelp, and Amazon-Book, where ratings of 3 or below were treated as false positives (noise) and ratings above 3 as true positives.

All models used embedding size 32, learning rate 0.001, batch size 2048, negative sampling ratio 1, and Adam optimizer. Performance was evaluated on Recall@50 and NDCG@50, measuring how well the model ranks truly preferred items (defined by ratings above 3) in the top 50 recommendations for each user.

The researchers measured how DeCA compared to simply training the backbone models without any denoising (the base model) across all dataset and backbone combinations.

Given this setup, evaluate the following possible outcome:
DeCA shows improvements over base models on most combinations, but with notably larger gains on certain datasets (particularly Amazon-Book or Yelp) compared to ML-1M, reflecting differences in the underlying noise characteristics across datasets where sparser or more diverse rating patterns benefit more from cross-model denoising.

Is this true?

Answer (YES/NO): NO